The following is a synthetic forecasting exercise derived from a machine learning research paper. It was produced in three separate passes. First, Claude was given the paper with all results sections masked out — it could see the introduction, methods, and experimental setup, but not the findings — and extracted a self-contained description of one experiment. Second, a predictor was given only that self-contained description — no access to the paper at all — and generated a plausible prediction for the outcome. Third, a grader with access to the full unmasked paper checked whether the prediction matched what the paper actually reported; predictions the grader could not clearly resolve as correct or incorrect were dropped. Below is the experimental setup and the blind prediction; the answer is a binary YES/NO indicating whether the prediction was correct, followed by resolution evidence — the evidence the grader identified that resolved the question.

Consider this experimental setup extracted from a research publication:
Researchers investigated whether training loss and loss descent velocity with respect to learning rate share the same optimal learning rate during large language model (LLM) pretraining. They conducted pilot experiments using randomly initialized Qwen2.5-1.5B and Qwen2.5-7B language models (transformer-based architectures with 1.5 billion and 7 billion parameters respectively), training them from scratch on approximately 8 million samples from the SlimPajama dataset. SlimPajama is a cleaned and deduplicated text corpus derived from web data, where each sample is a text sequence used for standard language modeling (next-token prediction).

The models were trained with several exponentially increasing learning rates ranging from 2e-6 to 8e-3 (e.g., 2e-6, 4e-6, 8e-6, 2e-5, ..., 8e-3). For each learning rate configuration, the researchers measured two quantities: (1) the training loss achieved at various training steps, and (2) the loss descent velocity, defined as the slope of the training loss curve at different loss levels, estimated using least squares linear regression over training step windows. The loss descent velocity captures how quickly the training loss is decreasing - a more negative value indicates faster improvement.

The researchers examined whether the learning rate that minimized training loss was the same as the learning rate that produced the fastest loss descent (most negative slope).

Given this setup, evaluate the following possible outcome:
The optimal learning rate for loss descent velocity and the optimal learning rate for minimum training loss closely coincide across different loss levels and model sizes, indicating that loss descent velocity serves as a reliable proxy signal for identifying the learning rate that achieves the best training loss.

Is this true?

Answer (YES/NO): YES